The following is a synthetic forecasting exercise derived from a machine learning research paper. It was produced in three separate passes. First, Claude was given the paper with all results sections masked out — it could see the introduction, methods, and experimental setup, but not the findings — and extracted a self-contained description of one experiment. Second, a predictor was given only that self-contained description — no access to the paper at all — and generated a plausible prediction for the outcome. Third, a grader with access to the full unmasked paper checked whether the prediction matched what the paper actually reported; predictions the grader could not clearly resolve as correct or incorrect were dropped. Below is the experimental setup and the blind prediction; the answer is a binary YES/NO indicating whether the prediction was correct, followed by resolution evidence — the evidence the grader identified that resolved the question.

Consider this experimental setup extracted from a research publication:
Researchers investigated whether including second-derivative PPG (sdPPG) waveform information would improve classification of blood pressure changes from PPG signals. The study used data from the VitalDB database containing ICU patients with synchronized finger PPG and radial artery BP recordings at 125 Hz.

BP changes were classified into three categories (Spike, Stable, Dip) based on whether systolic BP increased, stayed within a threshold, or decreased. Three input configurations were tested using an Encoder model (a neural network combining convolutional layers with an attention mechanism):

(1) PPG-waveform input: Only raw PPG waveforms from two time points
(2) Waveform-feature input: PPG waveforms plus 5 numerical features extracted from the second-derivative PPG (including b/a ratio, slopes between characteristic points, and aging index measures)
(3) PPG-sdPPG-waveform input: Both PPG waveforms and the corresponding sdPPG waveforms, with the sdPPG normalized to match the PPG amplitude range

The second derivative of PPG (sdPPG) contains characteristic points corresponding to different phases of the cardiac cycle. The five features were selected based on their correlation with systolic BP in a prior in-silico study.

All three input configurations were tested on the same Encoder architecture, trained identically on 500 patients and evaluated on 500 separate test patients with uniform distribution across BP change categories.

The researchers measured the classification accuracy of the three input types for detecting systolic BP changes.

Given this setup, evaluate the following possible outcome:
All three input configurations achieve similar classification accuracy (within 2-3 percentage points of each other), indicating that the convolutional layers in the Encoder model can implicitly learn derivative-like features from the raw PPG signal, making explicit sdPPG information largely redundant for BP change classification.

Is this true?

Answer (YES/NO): YES